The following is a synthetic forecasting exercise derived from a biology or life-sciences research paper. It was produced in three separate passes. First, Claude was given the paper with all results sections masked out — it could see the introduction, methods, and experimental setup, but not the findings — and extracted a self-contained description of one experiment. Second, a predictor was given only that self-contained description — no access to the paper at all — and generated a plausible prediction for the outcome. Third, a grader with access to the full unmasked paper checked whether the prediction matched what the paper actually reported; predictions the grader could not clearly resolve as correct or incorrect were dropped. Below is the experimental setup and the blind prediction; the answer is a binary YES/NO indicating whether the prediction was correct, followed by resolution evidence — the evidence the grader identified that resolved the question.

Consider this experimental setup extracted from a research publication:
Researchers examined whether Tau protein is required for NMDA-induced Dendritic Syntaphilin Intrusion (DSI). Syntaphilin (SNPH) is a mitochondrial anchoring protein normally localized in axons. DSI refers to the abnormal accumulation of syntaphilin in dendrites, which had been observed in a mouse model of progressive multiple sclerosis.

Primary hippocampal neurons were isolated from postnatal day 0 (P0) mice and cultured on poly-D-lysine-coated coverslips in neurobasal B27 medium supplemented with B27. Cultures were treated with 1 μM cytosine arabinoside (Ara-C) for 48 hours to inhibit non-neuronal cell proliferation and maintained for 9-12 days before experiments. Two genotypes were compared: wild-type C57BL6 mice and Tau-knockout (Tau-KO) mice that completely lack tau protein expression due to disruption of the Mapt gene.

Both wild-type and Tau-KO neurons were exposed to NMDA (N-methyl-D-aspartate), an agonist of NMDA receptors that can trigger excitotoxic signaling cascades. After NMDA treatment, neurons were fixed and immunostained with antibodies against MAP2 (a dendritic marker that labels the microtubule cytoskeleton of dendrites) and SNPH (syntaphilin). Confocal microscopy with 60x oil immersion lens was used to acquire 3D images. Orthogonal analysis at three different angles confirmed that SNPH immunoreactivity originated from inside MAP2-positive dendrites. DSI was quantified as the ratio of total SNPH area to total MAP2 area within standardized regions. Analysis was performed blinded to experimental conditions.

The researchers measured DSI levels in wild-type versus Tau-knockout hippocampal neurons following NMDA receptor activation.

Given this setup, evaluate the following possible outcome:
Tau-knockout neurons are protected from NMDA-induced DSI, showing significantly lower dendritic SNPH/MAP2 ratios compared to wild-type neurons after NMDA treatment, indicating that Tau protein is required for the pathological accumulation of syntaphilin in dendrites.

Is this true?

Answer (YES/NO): YES